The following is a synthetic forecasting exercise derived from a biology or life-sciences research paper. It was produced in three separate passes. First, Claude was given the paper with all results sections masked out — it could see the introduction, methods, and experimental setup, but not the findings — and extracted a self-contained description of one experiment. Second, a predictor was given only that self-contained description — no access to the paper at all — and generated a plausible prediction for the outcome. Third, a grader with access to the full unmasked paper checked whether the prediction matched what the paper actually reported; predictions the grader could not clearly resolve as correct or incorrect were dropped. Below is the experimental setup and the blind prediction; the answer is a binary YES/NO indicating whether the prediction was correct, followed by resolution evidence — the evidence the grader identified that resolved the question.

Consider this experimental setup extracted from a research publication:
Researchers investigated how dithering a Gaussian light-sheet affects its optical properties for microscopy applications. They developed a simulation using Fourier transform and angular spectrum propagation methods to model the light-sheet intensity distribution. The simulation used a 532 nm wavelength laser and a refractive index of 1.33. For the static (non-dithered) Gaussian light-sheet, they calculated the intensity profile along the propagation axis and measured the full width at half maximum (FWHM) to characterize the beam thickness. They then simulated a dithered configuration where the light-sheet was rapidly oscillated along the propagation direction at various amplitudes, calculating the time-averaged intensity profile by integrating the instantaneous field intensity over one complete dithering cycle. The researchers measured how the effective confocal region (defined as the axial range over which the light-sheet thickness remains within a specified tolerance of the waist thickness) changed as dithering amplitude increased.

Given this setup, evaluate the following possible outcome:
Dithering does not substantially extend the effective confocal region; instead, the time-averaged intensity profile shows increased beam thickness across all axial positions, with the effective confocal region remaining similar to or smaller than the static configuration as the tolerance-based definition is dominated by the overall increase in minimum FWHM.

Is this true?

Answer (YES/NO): NO